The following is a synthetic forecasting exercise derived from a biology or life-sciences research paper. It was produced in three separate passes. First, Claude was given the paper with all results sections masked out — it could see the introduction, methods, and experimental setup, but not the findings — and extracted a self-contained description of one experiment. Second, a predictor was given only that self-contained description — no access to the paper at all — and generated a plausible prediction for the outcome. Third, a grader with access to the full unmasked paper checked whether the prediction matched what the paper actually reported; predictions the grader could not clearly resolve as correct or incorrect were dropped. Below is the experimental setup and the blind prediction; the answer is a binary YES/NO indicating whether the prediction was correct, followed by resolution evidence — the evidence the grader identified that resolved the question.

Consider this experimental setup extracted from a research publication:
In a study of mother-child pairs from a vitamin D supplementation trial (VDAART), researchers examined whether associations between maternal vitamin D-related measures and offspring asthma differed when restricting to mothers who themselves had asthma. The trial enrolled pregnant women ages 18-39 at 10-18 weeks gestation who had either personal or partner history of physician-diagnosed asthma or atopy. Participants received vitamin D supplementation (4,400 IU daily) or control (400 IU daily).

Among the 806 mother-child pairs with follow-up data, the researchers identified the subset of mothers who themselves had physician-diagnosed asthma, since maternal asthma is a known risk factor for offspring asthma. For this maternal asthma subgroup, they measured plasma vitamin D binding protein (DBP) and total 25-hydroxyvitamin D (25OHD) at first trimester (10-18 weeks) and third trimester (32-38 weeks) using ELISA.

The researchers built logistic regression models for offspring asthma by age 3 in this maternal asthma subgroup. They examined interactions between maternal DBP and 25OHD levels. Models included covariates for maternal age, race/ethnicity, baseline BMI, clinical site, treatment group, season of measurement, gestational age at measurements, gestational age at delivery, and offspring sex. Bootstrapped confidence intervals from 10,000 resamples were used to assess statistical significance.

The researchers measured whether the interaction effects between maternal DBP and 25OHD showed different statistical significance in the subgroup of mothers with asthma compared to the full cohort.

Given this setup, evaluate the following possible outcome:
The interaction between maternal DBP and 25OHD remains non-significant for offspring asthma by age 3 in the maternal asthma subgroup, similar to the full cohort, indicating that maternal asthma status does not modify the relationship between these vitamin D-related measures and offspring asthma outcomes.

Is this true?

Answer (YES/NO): NO